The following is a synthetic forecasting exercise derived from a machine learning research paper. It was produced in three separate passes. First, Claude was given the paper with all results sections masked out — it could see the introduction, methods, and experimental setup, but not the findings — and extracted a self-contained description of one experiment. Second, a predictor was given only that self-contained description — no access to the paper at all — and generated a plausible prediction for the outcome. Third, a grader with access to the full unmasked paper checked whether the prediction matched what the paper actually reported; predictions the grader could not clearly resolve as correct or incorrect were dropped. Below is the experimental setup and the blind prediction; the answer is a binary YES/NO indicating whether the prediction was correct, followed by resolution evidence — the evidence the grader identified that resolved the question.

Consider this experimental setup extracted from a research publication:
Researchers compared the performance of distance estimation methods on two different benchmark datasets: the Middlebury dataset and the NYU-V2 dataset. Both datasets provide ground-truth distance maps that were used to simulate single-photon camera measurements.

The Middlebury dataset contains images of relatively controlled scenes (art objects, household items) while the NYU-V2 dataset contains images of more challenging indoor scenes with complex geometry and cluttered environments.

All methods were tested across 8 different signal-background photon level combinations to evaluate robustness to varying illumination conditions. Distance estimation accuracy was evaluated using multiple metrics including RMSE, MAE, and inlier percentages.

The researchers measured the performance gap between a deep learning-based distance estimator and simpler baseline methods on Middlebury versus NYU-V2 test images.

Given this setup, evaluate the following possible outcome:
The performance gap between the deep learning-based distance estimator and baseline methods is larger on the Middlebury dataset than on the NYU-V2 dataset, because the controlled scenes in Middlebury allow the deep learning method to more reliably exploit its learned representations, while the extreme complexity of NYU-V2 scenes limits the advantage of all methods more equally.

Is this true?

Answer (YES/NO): NO